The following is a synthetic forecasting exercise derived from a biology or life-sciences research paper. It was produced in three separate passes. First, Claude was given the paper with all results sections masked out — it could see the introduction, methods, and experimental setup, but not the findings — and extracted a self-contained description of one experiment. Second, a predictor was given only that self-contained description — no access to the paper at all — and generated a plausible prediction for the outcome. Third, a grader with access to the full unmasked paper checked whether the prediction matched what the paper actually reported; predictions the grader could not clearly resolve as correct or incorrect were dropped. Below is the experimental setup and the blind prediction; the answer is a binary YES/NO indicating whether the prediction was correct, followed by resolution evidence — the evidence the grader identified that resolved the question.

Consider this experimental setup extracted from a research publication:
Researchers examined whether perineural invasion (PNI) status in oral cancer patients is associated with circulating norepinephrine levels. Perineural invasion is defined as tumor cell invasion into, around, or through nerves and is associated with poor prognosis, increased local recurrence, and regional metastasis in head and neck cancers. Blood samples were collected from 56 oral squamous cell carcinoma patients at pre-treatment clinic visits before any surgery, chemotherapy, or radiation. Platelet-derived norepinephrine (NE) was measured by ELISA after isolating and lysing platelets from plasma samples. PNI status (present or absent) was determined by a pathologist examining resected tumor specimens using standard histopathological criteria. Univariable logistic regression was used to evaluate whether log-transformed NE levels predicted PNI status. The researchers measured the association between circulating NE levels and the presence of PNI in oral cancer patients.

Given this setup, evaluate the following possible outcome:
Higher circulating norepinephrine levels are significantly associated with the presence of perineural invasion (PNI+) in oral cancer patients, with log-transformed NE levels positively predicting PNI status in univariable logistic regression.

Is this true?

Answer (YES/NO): YES